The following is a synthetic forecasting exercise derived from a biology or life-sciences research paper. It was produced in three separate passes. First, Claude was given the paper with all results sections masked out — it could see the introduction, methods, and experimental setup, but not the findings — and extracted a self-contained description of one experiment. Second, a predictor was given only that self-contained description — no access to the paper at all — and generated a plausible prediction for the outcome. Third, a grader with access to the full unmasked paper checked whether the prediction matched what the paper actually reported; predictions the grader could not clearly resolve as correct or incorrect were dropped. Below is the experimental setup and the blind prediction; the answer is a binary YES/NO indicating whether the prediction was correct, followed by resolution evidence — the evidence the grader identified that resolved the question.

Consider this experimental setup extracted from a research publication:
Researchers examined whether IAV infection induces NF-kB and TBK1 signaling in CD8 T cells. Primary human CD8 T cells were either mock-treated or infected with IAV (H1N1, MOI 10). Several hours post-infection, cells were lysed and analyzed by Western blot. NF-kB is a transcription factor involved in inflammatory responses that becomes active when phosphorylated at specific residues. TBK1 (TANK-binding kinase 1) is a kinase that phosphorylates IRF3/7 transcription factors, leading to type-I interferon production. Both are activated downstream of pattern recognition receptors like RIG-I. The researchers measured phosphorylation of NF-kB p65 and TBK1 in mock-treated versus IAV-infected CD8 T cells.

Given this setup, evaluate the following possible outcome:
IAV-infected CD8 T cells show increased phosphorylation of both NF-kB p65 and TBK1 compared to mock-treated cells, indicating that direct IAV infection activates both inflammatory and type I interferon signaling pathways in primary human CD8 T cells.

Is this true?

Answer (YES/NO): YES